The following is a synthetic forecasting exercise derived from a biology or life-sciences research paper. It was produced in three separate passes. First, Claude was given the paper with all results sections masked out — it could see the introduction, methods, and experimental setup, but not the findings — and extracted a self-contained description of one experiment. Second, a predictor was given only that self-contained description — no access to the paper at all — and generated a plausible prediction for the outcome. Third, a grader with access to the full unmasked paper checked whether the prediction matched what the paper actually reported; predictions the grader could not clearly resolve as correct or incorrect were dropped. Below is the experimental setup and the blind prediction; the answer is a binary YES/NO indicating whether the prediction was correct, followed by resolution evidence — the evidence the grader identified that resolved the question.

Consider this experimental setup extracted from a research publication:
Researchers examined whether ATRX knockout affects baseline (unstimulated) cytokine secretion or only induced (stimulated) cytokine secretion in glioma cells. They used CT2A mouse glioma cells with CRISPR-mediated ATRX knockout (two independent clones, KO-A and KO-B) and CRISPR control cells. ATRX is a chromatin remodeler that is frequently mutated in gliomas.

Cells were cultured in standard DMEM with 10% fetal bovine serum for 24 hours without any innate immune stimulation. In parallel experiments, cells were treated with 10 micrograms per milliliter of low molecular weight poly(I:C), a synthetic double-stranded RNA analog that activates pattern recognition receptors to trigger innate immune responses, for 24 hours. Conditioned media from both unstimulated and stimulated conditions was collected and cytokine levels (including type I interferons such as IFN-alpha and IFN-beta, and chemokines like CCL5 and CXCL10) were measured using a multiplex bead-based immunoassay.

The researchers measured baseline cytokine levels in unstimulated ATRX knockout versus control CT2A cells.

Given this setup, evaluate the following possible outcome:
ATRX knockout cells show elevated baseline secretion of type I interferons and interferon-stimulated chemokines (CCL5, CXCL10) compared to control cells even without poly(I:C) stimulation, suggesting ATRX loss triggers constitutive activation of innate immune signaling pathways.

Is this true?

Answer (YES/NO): YES